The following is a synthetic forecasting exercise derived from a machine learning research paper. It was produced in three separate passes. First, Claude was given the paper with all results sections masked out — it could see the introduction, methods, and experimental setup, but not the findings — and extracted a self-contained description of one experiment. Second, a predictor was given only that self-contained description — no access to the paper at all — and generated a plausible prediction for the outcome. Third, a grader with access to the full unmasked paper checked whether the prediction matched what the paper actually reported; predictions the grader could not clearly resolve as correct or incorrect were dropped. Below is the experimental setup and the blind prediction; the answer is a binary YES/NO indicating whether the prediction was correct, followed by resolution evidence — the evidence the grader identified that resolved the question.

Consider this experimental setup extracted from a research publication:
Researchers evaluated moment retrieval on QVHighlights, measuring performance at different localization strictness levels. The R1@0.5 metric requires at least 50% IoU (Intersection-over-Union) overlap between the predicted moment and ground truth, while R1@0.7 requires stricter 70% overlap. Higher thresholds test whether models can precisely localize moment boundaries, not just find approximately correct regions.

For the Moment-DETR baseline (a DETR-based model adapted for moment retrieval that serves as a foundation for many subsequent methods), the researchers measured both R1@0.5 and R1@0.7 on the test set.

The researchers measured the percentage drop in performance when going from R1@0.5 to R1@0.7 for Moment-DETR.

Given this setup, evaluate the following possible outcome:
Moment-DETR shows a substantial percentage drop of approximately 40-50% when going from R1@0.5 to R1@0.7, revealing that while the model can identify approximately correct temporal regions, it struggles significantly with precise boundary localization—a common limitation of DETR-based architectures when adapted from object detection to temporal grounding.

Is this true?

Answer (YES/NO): NO